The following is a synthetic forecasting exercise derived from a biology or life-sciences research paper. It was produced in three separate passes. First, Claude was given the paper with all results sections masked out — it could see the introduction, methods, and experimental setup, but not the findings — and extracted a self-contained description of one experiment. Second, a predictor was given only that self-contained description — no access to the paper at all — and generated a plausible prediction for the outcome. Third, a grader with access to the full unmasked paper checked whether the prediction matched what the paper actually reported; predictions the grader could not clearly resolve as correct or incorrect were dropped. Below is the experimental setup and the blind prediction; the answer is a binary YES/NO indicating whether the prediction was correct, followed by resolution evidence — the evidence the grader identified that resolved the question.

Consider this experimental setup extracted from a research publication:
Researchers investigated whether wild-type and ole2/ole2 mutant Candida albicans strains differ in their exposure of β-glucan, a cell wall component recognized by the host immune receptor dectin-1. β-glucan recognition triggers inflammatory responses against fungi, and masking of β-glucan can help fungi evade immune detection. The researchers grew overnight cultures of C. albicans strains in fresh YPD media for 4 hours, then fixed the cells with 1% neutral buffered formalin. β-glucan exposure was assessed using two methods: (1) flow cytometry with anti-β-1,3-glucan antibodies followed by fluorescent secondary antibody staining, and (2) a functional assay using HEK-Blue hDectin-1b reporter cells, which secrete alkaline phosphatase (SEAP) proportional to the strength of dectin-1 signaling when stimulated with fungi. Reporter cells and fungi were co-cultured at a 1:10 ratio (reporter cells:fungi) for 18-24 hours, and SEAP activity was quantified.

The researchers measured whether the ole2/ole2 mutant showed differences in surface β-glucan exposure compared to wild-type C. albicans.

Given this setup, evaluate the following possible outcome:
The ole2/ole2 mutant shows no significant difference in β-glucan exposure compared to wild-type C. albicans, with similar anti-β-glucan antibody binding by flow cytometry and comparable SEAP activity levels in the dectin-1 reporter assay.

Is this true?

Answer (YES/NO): NO